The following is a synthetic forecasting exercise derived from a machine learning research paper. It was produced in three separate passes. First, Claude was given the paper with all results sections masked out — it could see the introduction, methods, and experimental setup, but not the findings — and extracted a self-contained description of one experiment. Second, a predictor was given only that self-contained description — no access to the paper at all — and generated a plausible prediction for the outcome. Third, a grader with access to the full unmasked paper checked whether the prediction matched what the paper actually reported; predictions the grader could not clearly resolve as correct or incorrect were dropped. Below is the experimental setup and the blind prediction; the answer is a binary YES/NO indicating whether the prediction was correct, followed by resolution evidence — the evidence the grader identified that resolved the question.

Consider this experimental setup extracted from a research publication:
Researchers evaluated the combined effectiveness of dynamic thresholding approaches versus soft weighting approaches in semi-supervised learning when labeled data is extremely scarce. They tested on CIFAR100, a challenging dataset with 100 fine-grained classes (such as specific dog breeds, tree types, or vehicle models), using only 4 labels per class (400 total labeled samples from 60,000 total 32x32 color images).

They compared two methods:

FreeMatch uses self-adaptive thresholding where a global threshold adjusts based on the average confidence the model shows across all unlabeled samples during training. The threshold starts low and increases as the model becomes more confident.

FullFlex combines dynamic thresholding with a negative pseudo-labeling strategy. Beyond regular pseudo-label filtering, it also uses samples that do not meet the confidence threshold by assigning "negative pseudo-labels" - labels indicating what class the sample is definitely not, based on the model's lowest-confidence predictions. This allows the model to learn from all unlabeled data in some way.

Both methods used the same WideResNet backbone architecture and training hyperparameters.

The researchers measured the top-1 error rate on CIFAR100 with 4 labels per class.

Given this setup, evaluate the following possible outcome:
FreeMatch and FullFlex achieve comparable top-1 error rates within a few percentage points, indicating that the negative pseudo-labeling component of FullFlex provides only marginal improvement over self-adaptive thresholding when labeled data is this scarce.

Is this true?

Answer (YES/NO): YES